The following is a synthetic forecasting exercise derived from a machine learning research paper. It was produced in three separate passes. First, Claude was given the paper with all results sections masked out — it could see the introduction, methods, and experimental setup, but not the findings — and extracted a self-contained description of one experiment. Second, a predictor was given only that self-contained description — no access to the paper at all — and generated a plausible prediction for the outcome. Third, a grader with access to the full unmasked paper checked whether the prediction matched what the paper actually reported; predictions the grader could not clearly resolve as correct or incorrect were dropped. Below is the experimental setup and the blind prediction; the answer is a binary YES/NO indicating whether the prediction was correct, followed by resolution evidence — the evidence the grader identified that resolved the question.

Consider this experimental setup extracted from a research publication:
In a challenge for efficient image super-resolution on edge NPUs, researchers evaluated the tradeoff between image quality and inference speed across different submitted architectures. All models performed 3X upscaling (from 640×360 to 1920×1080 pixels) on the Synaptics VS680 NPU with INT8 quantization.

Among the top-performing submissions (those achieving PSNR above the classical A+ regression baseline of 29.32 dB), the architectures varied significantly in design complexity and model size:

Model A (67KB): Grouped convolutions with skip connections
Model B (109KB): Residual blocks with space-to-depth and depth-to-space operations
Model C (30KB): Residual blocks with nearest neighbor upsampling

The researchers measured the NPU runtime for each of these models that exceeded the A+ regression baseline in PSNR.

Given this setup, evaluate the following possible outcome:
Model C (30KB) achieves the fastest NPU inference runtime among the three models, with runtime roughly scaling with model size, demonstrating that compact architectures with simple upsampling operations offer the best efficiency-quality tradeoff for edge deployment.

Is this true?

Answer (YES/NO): NO